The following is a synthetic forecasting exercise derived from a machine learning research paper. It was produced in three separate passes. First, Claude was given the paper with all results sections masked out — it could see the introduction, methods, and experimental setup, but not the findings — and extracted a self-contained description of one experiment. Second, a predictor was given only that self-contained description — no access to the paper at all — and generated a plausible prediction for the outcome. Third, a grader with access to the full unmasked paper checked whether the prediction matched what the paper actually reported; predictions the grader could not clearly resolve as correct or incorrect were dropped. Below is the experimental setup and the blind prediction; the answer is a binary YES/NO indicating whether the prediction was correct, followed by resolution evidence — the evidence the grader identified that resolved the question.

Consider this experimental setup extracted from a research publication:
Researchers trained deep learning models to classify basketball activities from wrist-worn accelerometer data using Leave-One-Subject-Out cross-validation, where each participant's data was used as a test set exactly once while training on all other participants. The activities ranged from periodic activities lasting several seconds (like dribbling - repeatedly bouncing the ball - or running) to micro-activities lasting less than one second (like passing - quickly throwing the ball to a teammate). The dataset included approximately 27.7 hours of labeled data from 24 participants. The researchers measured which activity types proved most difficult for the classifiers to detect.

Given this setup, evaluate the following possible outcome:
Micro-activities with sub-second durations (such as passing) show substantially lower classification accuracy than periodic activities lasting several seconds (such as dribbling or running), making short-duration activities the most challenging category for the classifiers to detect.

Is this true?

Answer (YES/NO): YES